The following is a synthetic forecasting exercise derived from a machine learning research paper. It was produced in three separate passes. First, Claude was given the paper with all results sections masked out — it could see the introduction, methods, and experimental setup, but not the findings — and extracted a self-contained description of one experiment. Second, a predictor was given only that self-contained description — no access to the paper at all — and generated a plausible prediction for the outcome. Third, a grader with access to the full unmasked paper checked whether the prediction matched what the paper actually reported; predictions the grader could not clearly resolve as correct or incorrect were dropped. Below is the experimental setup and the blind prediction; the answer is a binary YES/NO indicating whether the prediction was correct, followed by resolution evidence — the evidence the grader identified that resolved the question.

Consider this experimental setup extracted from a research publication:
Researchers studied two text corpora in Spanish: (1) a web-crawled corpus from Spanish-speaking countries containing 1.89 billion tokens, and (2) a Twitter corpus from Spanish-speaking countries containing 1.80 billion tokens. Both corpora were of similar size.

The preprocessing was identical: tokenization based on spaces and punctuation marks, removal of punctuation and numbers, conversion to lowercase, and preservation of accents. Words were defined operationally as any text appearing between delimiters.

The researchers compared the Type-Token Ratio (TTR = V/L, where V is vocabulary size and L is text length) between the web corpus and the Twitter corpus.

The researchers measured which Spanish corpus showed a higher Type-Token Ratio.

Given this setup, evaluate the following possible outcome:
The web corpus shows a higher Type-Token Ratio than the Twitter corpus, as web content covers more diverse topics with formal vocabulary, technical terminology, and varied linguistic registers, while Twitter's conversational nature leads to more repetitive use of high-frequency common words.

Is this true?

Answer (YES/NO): NO